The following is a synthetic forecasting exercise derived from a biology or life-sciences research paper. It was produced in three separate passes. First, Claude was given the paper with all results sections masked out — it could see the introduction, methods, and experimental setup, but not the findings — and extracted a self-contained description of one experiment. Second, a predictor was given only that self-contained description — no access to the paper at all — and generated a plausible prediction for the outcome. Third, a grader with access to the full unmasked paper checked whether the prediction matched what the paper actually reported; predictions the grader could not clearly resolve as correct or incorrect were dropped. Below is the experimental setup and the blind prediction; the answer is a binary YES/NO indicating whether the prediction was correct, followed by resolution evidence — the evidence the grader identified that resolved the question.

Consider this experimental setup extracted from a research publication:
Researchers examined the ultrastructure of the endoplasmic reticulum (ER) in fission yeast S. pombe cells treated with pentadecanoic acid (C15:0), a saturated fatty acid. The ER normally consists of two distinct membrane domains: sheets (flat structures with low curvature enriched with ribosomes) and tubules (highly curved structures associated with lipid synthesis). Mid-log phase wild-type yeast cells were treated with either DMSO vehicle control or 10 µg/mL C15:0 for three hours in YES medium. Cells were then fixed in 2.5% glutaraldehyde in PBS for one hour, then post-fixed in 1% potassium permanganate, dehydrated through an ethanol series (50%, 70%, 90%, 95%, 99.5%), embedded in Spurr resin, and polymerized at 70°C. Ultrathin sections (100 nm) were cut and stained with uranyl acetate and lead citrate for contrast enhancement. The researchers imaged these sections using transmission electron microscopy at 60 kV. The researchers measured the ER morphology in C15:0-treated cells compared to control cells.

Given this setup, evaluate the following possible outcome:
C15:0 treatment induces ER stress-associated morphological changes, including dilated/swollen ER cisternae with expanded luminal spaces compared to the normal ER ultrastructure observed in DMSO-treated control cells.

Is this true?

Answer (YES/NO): NO